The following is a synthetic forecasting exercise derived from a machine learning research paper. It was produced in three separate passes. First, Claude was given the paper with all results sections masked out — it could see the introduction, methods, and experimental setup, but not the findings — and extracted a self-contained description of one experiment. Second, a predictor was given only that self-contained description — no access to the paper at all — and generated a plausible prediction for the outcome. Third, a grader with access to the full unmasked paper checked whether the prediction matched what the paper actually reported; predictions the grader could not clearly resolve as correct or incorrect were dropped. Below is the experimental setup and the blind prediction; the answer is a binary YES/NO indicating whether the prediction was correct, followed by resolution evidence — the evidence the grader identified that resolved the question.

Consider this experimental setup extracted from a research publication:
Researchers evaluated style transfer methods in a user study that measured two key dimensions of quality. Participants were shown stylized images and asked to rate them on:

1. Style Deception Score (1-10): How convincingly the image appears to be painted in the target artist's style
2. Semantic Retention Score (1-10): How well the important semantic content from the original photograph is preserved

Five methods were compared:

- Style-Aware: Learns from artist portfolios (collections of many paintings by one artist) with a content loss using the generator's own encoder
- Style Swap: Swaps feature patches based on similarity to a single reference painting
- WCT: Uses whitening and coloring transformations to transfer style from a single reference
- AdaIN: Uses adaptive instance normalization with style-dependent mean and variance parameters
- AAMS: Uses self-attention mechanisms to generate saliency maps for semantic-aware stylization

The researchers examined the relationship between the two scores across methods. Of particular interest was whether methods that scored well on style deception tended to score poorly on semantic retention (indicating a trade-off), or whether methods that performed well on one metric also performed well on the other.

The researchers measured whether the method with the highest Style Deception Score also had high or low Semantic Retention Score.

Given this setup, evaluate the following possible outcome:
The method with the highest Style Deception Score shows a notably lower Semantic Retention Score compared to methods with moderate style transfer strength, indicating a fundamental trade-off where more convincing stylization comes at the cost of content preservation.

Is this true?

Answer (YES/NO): YES